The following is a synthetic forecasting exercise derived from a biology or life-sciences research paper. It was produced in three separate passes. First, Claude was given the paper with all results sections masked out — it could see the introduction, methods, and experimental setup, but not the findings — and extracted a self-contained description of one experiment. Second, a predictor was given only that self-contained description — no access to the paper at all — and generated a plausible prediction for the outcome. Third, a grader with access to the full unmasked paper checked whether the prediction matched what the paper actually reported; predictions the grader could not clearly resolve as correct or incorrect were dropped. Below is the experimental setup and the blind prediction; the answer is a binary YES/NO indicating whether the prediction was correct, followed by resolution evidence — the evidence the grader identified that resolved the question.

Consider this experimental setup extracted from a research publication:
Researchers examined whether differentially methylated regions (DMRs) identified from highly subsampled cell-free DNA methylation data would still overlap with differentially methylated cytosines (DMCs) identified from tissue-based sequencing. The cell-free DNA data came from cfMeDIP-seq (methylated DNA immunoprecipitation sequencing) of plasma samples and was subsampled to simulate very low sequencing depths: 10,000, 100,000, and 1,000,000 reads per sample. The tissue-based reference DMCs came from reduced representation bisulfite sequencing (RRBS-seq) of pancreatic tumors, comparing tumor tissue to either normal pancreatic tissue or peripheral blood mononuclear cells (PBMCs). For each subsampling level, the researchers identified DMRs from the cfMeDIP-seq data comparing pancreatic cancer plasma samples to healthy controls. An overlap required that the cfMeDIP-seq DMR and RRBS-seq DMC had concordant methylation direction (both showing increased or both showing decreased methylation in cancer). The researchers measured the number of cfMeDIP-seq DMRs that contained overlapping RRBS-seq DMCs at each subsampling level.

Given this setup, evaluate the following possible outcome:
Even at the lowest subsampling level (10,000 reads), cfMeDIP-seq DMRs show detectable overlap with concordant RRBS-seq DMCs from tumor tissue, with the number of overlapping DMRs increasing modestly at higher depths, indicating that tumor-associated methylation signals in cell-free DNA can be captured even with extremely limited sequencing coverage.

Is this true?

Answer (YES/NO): NO